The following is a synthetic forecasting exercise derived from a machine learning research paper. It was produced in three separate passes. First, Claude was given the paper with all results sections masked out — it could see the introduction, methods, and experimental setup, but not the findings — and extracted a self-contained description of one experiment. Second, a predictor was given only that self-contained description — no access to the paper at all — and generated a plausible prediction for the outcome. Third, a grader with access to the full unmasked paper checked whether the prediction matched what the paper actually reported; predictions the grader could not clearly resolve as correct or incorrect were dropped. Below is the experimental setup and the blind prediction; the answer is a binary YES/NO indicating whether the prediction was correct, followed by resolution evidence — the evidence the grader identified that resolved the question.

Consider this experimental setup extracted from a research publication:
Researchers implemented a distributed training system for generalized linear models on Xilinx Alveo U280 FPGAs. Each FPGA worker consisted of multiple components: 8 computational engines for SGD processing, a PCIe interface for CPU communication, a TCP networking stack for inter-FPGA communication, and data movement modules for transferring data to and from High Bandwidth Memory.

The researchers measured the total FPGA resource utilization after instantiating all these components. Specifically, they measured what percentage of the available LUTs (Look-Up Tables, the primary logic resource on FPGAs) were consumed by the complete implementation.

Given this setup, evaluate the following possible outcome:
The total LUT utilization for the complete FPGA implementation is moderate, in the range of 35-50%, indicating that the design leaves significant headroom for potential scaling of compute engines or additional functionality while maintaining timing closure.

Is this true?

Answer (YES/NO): NO